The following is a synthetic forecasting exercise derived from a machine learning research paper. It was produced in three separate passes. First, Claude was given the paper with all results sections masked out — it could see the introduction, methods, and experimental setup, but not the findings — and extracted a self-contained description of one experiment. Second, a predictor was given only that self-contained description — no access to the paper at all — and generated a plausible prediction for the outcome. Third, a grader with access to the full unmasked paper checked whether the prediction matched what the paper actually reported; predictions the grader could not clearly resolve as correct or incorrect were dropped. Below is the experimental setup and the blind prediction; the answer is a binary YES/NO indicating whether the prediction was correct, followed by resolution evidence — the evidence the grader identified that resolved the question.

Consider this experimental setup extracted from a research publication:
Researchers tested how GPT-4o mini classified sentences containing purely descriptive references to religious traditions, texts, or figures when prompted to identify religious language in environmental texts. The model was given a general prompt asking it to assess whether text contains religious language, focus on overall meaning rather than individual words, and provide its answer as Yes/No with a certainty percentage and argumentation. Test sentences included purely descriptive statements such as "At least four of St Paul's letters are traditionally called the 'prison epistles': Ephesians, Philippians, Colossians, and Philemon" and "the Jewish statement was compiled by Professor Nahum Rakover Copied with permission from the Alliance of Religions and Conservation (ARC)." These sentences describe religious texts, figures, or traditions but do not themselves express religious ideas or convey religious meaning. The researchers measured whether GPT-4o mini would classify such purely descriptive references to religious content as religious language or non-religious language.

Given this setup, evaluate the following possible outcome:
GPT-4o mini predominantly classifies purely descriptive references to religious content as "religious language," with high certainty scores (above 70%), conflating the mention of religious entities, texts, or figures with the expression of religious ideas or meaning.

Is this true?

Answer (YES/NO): NO